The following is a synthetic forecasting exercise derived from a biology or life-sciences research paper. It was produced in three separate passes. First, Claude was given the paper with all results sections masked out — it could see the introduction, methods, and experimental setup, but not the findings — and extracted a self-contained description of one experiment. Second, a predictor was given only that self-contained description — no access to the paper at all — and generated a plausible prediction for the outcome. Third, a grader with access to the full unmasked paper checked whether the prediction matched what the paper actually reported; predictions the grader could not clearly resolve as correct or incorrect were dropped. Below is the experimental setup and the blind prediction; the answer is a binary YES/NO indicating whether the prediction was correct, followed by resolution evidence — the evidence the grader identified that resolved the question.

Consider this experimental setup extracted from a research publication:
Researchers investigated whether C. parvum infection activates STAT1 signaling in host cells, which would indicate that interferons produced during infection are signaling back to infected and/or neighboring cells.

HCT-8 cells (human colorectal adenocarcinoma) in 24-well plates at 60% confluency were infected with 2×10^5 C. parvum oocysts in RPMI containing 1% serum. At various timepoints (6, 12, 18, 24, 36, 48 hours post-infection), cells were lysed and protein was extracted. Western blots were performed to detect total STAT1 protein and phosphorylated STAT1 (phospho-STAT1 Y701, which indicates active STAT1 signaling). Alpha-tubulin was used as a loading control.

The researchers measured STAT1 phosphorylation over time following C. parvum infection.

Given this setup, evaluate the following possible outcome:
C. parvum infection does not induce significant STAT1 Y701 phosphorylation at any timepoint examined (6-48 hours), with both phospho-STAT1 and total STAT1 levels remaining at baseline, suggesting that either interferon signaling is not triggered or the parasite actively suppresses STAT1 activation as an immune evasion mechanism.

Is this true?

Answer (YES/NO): NO